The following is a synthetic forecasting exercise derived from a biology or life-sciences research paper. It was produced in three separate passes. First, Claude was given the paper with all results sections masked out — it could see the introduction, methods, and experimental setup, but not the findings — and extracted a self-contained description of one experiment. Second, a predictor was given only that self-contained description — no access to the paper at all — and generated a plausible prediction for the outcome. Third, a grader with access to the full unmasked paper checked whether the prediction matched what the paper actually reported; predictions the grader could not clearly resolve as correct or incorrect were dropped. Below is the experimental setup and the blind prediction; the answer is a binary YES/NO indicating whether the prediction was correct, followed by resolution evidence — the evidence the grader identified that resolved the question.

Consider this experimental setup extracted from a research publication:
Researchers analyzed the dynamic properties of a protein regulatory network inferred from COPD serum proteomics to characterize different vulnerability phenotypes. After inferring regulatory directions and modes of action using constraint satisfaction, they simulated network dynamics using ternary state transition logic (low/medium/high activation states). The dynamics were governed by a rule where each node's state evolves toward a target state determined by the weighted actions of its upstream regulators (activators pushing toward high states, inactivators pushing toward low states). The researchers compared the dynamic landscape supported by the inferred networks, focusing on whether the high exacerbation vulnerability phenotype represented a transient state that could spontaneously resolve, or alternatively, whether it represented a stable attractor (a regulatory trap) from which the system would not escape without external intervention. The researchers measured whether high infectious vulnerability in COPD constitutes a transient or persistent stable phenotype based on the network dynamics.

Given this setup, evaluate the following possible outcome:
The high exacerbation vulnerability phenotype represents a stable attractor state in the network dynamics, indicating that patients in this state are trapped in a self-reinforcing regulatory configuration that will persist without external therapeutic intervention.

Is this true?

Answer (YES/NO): YES